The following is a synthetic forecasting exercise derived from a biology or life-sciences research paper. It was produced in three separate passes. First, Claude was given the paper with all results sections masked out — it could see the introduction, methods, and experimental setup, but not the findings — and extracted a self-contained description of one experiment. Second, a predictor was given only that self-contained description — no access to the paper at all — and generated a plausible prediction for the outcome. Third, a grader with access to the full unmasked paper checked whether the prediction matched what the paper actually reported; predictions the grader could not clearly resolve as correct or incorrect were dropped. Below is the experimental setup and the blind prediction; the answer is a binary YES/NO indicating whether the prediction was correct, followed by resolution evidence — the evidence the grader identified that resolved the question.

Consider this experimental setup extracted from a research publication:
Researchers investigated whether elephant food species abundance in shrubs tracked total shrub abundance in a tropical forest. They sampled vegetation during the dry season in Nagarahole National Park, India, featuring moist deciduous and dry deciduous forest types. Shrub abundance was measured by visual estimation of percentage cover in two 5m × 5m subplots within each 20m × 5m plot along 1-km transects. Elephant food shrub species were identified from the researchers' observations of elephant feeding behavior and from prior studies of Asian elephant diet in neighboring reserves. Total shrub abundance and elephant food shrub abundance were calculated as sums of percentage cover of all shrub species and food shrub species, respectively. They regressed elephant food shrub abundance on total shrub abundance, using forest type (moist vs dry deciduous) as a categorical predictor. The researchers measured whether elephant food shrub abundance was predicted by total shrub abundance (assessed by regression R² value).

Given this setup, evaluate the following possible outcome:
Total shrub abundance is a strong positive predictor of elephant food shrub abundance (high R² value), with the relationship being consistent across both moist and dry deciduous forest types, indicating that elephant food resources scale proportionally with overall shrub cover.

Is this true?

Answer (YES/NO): NO